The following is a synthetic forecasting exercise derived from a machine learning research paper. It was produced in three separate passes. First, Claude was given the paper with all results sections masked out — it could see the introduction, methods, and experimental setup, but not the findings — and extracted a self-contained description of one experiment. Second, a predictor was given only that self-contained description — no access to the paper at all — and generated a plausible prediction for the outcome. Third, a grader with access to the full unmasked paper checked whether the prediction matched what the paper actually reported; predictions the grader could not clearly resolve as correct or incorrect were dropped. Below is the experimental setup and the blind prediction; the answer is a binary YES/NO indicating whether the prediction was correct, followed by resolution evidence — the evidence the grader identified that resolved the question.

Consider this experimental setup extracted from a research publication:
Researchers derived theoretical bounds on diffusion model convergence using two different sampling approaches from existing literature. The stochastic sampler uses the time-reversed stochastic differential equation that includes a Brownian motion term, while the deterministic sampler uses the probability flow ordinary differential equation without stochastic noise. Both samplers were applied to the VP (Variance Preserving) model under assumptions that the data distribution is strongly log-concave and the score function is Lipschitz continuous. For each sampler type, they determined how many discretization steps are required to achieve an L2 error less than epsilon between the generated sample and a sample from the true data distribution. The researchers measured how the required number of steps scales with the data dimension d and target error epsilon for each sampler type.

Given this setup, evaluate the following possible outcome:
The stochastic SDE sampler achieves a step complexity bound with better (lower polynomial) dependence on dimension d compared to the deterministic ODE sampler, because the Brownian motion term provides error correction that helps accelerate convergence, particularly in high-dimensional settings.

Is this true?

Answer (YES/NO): NO